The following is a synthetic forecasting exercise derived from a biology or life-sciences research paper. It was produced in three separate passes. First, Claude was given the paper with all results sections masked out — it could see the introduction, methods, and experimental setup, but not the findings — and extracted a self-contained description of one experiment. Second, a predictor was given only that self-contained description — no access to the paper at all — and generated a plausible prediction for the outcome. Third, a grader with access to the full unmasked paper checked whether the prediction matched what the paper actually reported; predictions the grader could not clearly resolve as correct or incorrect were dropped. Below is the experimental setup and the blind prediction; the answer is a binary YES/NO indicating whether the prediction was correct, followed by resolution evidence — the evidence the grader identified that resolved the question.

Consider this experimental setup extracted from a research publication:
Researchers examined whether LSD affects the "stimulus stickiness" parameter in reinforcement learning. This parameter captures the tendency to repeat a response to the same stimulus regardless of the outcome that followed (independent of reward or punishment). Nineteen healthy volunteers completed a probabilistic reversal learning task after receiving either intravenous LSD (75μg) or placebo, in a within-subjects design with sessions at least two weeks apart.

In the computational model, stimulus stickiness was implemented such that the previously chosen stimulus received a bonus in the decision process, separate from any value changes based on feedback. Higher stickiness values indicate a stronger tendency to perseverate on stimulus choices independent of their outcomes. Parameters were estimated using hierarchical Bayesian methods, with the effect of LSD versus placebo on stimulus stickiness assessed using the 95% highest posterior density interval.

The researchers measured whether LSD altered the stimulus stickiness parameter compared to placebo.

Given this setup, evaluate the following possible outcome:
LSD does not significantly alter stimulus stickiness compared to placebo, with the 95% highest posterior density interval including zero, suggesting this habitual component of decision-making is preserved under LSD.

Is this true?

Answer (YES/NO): NO